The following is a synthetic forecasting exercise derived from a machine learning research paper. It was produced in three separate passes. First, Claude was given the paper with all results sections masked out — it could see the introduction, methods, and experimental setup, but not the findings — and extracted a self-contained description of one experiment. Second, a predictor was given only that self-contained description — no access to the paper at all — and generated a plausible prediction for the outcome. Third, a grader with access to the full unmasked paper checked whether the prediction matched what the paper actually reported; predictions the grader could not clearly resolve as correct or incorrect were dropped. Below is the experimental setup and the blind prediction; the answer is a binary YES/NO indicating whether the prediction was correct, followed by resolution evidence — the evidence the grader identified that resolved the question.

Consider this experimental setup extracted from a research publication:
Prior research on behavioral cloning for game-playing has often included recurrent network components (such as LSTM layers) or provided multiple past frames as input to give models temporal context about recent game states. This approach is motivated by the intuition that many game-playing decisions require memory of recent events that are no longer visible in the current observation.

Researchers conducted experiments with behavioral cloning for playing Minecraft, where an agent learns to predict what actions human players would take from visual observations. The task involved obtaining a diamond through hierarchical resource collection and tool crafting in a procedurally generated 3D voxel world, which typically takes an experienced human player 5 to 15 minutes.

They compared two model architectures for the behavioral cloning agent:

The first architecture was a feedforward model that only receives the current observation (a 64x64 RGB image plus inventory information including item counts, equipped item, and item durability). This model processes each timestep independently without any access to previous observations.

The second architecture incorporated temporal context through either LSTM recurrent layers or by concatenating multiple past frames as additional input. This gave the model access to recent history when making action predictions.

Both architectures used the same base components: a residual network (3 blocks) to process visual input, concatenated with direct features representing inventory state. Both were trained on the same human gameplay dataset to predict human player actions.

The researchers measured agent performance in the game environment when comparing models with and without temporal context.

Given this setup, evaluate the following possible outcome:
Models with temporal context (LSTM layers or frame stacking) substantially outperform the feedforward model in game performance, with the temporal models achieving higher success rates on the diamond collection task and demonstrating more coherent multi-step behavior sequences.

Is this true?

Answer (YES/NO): NO